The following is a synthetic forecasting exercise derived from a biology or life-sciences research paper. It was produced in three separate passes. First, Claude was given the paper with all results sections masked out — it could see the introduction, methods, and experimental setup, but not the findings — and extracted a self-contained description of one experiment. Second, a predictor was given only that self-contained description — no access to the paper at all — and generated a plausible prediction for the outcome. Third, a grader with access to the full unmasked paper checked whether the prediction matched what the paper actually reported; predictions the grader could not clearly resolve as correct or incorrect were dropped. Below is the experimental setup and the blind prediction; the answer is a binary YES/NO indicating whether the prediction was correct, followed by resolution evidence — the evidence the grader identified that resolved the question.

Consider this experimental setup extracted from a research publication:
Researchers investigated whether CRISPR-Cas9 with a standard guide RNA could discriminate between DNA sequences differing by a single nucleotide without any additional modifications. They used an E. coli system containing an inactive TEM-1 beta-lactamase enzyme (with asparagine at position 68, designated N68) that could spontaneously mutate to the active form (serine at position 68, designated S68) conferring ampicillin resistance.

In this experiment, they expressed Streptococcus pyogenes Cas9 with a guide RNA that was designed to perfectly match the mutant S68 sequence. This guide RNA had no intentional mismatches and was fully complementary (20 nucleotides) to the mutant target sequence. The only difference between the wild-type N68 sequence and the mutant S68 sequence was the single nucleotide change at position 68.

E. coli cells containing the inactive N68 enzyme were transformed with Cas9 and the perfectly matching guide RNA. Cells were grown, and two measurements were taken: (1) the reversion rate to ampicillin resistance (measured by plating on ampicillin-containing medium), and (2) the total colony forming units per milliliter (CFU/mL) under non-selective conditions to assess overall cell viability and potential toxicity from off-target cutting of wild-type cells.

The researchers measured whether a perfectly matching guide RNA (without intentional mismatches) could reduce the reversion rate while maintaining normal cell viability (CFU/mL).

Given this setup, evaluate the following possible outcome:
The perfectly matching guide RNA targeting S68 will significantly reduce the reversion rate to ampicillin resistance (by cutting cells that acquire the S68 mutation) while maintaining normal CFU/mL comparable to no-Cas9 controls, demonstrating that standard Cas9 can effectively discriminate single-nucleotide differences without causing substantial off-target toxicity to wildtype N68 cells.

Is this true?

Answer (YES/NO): NO